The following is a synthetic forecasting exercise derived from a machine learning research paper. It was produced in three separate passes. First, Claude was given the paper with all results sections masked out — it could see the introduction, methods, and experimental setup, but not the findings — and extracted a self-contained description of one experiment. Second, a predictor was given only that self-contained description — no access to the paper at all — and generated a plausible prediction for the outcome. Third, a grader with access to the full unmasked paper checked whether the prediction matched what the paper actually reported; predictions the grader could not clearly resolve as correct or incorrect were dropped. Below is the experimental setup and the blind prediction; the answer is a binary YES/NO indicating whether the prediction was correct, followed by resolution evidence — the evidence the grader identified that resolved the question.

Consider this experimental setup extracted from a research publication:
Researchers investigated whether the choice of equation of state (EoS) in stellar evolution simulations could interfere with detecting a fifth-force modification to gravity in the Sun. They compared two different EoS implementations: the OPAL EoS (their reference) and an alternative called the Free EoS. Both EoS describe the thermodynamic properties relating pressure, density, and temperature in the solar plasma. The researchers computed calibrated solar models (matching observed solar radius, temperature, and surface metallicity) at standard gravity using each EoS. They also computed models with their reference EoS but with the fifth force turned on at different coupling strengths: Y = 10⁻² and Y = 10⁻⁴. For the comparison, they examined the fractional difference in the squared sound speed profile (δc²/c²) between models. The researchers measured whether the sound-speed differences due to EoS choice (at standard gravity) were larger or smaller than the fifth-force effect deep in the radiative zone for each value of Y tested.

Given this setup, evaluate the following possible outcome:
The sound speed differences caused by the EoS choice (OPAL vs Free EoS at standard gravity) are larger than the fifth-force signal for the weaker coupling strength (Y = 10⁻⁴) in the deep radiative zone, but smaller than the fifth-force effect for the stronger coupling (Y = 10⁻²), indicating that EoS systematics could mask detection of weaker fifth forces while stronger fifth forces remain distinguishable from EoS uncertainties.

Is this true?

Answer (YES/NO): NO